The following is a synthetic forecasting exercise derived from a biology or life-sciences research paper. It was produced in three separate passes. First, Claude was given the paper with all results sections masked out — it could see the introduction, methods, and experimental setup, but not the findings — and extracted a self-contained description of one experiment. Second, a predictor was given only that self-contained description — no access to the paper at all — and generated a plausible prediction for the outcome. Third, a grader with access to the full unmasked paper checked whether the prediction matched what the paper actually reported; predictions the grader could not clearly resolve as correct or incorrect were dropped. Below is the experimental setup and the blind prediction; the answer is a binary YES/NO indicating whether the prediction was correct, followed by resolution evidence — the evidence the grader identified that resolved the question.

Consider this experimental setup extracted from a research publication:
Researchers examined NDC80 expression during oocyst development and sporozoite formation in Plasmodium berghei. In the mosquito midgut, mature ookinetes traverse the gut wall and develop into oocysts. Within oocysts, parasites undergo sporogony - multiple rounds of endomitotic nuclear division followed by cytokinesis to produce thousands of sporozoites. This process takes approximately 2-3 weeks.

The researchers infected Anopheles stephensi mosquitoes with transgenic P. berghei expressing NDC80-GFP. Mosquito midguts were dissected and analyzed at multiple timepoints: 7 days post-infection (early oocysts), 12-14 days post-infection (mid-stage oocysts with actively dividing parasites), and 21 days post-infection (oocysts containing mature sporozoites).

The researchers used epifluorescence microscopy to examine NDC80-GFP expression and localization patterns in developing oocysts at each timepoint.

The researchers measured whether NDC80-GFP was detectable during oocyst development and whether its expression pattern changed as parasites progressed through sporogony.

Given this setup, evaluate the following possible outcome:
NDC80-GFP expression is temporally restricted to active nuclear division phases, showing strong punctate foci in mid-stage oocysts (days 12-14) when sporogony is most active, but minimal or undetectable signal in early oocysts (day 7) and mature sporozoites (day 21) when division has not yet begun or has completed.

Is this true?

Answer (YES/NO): NO